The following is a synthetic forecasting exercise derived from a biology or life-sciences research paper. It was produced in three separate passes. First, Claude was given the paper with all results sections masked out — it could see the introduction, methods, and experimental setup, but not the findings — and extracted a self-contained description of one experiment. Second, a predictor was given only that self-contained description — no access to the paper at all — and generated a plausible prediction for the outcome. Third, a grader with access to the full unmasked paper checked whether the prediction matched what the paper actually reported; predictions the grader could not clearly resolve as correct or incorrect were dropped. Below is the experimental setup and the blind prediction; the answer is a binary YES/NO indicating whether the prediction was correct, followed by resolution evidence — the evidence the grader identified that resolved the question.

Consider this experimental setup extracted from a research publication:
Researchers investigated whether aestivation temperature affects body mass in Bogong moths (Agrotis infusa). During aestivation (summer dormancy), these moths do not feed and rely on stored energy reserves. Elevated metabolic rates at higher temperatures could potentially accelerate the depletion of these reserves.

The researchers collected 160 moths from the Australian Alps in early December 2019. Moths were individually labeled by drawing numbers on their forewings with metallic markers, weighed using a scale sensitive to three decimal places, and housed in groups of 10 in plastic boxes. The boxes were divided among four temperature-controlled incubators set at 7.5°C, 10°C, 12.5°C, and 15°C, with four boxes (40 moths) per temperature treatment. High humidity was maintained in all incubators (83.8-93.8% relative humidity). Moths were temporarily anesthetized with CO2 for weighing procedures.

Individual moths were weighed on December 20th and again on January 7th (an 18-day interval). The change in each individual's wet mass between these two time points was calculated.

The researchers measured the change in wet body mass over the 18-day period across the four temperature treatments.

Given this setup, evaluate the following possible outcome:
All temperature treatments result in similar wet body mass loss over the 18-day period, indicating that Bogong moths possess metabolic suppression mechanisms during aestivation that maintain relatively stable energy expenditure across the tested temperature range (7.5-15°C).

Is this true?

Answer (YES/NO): NO